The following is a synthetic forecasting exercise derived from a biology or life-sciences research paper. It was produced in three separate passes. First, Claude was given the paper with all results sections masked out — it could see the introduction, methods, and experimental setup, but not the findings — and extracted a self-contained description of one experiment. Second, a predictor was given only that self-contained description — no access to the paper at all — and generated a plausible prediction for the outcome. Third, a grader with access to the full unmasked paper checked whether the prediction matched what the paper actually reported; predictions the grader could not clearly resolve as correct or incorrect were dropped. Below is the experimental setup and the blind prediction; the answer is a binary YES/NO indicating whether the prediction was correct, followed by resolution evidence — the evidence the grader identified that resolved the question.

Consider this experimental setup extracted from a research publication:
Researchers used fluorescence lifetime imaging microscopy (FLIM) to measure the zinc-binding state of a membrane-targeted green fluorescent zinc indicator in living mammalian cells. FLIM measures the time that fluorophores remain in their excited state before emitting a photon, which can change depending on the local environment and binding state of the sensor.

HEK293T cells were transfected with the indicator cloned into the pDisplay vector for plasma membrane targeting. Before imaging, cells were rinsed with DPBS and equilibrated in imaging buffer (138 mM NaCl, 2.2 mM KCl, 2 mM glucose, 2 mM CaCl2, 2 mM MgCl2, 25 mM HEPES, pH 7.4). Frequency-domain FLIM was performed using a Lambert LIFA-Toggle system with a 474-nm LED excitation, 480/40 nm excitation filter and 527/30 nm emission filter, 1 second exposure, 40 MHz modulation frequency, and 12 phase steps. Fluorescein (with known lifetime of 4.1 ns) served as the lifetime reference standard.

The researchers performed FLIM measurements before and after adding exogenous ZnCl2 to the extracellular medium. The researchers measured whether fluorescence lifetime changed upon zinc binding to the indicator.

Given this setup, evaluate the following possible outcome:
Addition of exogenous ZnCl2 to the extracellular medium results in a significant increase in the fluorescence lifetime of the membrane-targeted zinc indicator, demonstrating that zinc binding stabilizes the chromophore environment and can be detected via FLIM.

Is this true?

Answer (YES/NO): YES